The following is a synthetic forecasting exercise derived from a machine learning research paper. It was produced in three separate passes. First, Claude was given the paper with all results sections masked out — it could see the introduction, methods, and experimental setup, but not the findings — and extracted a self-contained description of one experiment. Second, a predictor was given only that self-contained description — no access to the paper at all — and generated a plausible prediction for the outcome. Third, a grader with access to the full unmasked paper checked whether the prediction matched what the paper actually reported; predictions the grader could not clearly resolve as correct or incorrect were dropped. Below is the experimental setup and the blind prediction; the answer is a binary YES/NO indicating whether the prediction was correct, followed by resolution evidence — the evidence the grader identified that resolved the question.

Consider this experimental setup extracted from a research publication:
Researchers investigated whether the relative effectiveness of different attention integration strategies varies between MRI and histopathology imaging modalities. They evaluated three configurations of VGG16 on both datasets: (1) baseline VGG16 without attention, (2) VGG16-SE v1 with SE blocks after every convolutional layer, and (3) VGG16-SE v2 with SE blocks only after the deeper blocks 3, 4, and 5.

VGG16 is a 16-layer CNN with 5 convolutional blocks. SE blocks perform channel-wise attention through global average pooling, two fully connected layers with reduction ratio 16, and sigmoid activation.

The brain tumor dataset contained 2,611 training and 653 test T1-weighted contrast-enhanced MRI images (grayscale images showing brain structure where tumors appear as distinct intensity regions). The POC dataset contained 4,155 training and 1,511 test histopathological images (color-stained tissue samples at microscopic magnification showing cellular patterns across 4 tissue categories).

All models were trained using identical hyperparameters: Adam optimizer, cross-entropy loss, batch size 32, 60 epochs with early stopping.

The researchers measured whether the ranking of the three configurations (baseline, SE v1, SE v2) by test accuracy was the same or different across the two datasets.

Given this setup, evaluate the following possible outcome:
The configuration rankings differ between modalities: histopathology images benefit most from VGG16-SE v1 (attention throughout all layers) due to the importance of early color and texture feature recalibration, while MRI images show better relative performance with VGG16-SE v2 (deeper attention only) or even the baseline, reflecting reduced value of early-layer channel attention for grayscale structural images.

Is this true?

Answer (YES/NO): NO